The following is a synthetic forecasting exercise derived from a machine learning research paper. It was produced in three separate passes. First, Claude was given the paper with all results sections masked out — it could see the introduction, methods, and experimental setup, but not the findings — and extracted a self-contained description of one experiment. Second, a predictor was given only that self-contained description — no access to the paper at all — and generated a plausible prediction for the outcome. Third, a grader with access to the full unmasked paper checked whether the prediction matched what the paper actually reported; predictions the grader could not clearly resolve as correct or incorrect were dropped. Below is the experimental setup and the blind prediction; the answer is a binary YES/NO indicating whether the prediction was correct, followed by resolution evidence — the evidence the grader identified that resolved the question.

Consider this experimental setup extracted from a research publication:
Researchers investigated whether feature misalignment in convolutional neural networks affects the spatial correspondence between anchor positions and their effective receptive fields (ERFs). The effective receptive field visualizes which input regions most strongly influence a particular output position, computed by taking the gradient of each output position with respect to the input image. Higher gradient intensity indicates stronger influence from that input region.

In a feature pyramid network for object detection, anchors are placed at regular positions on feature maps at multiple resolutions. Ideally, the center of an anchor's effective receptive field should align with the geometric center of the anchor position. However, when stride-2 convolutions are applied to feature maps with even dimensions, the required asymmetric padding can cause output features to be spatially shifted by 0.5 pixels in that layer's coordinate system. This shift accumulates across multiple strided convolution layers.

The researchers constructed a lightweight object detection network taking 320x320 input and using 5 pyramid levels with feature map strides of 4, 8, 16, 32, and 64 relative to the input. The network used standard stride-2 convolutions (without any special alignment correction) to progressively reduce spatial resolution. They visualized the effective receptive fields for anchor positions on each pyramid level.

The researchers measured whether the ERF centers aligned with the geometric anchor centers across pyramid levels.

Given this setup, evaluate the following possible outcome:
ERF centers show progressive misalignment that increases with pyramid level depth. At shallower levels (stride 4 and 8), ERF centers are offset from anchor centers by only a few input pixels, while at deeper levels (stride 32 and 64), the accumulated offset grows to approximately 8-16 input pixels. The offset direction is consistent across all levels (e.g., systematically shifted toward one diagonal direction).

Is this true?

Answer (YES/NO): NO